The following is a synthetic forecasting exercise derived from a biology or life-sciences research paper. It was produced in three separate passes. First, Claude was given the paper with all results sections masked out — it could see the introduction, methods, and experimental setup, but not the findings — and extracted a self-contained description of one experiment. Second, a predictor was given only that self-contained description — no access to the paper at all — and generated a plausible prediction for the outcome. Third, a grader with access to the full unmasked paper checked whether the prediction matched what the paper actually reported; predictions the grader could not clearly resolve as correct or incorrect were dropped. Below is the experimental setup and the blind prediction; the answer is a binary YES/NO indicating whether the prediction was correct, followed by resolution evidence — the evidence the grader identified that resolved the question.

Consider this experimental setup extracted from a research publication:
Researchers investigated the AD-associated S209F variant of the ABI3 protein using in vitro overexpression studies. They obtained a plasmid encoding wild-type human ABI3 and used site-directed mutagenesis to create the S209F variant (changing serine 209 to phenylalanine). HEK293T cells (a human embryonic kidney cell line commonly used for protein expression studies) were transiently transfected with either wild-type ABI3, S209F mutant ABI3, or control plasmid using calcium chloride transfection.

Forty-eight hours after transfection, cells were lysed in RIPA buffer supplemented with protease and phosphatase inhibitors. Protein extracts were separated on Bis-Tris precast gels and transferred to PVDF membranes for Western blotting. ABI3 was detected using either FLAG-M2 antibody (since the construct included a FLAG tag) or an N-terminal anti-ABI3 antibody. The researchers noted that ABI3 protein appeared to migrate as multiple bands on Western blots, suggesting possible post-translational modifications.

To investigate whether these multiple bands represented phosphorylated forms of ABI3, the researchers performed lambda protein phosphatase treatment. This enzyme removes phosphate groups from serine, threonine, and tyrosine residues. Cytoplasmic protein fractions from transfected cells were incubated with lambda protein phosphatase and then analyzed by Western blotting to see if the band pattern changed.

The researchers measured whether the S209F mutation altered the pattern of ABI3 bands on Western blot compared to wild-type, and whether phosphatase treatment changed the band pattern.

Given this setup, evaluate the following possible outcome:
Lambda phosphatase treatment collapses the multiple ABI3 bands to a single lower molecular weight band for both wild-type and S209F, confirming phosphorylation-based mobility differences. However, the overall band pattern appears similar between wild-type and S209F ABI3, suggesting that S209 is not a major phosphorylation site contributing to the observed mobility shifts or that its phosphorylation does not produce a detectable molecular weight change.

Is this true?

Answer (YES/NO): NO